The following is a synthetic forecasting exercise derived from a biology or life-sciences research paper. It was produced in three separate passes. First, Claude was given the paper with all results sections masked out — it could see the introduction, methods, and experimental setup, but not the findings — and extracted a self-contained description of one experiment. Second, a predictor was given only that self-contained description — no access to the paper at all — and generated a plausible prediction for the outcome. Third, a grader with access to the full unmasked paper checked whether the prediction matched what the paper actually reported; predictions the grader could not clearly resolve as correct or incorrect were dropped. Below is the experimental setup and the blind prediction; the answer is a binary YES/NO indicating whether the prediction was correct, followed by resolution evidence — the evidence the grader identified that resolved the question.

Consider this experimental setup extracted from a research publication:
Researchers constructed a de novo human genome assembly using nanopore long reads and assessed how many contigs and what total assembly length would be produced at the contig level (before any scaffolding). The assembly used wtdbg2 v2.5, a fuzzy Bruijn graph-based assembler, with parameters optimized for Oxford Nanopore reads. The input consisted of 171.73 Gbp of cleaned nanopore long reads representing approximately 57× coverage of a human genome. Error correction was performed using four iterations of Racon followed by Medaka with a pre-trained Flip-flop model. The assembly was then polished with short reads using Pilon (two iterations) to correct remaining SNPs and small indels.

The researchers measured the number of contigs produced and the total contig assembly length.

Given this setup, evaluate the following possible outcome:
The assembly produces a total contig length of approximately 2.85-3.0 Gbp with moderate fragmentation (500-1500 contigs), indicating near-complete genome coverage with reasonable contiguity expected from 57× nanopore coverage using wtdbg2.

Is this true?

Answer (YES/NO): NO